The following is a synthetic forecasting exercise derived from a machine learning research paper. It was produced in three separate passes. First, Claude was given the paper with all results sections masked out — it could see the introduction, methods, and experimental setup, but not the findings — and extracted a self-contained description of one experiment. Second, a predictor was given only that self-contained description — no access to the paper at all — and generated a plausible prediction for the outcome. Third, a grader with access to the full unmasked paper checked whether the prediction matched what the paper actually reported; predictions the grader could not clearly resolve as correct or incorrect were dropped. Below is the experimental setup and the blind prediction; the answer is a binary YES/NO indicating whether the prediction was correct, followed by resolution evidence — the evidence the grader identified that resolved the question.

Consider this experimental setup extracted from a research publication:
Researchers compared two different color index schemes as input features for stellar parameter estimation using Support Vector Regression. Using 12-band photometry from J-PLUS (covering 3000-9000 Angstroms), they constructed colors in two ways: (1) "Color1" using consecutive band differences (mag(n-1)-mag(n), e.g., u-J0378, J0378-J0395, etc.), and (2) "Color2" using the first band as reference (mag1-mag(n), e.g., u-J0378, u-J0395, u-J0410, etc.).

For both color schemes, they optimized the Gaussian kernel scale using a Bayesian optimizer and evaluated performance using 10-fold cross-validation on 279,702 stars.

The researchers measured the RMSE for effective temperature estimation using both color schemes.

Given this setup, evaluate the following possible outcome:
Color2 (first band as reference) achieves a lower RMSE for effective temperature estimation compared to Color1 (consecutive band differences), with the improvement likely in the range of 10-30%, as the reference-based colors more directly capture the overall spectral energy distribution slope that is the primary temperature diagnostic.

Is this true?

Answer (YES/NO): NO